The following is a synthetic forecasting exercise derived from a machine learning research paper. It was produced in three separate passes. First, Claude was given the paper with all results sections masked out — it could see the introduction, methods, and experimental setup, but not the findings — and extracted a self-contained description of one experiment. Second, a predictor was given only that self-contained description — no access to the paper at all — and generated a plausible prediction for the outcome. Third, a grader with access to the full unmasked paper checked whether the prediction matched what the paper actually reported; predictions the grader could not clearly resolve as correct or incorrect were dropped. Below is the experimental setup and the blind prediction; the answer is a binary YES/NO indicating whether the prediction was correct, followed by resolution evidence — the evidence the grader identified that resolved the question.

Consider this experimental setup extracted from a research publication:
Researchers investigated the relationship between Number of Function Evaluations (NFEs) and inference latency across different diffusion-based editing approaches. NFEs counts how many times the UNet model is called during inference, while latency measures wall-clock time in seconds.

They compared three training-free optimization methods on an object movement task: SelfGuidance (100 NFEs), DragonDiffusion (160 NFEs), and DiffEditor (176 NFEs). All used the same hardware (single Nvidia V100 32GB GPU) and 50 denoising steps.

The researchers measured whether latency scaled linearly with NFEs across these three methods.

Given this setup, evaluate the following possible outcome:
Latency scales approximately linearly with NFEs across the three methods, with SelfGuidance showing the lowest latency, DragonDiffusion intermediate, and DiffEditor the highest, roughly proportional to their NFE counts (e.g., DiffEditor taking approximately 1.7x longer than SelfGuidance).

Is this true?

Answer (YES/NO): NO